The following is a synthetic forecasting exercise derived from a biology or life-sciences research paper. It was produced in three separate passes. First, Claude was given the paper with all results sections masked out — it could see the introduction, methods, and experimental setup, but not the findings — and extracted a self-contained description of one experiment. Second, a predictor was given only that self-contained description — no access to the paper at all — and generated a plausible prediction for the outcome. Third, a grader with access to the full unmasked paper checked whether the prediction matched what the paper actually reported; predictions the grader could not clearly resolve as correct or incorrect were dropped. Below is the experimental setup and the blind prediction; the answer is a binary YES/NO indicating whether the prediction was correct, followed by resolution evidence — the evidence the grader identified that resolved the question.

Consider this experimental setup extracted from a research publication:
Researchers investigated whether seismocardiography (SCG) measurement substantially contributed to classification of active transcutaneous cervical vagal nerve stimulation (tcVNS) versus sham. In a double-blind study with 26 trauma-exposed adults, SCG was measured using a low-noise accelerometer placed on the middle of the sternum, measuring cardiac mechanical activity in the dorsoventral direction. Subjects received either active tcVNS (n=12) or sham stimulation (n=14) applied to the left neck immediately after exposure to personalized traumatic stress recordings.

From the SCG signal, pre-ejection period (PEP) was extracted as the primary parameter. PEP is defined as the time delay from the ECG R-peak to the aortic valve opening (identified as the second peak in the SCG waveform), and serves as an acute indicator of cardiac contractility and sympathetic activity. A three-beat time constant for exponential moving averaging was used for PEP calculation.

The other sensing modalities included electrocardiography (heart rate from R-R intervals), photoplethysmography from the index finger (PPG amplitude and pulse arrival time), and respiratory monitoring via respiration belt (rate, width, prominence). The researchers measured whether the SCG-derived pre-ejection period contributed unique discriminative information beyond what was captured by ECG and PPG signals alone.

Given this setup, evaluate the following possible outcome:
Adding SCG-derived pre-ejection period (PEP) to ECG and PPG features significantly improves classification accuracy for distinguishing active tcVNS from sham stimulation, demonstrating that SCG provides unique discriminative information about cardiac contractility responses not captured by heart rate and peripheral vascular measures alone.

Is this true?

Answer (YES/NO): NO